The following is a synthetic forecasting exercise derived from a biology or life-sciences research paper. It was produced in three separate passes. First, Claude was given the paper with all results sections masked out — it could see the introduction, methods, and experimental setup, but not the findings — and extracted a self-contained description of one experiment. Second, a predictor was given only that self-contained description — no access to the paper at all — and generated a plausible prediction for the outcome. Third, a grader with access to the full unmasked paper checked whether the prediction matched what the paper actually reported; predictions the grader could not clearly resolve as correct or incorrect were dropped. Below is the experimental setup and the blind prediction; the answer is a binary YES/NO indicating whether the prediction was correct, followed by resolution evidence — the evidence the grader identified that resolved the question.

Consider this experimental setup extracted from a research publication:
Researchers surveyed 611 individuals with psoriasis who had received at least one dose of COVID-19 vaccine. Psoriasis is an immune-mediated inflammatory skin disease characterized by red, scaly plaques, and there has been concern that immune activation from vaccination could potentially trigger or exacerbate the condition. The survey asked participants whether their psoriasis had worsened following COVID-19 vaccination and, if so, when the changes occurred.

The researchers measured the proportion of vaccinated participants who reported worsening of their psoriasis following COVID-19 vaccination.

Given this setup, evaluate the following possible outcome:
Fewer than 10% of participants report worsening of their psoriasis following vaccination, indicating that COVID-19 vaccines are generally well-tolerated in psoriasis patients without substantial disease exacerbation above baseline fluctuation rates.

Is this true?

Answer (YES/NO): NO